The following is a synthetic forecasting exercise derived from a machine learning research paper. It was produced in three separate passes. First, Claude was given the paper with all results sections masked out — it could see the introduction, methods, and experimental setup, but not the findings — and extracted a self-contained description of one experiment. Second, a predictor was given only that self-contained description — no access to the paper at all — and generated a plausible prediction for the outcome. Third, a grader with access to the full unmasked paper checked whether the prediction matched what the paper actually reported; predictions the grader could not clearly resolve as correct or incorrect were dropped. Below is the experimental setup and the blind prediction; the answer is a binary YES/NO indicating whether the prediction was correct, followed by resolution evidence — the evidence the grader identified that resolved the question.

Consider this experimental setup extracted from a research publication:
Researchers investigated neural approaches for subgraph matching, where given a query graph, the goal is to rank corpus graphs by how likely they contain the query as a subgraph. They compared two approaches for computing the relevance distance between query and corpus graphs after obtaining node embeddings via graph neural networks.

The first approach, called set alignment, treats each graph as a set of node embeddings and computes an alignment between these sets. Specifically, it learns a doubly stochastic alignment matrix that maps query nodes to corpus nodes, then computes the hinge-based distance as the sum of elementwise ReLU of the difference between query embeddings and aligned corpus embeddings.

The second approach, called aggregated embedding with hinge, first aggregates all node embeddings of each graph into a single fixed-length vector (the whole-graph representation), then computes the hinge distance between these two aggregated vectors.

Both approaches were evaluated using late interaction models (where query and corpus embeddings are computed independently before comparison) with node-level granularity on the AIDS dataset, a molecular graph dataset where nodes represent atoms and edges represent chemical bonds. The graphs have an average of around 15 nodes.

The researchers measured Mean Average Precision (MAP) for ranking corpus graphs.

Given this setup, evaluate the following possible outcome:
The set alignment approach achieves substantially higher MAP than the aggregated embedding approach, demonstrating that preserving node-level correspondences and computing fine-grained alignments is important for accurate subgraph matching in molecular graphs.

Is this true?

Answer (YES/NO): YES